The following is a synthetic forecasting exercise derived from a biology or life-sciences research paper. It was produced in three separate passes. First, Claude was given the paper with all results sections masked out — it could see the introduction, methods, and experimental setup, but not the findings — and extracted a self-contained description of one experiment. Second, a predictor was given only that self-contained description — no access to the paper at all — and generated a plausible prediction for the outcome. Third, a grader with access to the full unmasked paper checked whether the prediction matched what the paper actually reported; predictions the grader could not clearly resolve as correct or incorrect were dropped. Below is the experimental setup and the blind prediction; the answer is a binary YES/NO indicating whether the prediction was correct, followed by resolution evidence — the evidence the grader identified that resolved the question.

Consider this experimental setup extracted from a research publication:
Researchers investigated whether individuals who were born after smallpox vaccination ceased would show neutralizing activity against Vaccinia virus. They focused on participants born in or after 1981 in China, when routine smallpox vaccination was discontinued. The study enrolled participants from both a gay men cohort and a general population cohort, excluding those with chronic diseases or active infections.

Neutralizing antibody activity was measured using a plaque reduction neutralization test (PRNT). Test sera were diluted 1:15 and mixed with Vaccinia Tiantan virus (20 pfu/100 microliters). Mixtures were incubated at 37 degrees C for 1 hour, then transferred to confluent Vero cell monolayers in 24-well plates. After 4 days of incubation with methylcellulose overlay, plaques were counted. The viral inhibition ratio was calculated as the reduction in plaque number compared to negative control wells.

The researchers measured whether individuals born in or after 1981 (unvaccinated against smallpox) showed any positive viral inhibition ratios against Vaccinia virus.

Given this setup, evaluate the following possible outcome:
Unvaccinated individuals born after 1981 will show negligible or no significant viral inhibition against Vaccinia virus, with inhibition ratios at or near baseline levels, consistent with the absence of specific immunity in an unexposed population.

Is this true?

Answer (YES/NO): NO